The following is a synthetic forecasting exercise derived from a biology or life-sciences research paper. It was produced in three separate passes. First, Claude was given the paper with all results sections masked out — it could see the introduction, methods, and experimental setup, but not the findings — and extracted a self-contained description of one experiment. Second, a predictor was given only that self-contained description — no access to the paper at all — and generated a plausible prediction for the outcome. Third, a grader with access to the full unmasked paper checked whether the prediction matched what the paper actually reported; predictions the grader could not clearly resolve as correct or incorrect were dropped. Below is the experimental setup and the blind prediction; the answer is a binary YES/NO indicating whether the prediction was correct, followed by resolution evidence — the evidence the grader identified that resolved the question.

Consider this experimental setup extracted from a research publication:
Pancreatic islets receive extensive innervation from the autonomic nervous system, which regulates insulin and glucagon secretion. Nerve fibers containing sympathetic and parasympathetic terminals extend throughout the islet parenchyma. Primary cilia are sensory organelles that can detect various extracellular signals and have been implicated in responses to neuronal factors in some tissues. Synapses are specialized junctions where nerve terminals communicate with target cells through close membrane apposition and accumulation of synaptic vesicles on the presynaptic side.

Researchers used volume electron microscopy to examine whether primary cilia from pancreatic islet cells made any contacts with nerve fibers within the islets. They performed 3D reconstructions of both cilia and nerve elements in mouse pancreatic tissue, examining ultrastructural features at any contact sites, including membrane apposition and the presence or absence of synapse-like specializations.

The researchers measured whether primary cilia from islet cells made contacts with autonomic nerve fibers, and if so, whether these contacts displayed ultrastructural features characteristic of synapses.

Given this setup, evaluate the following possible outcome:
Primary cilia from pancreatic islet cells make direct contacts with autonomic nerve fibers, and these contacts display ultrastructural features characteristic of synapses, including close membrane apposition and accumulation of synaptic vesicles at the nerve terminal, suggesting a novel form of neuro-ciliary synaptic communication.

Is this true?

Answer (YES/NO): YES